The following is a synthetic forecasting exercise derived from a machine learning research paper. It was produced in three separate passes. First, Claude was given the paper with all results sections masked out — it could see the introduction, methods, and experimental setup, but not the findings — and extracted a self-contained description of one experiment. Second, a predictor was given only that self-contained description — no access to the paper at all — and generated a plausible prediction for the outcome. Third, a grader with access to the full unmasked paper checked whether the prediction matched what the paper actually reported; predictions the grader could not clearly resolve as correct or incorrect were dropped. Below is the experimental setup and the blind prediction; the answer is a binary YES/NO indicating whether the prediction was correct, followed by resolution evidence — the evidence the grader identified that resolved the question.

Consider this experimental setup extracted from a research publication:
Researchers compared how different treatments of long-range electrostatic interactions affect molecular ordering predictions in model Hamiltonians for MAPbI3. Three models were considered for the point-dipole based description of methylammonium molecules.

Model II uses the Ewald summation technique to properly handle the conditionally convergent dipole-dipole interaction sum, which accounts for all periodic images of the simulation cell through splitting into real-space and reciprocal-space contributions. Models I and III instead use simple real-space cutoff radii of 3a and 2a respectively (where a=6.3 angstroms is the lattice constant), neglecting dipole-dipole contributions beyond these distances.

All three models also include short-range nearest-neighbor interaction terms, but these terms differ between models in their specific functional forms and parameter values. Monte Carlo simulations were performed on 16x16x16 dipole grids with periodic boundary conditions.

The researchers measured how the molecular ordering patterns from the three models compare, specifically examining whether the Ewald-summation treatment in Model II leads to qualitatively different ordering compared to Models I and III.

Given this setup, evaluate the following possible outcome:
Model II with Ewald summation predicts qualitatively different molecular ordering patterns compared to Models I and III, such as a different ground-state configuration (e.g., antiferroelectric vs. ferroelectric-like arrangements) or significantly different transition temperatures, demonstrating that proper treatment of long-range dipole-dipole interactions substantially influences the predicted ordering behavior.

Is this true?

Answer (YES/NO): NO